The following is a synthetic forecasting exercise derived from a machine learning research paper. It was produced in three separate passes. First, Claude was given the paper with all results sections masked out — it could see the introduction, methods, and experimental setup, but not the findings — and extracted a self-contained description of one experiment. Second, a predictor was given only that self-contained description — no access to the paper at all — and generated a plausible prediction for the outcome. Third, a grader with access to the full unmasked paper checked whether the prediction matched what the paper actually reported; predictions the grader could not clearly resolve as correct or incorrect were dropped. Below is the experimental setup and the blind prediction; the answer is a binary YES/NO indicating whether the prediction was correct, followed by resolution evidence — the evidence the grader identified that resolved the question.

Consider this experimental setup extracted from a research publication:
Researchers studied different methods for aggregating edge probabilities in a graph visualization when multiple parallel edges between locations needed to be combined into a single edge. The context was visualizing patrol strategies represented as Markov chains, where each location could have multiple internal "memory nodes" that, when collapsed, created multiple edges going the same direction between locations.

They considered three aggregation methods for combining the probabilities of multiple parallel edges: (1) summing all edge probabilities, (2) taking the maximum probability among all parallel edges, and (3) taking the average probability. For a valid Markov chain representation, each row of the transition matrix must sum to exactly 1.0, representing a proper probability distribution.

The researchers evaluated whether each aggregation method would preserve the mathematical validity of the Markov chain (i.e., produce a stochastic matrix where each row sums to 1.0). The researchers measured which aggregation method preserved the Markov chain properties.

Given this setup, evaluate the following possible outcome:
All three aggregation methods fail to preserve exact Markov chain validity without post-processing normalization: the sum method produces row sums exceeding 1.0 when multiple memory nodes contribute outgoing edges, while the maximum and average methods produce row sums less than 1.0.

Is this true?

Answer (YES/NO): NO